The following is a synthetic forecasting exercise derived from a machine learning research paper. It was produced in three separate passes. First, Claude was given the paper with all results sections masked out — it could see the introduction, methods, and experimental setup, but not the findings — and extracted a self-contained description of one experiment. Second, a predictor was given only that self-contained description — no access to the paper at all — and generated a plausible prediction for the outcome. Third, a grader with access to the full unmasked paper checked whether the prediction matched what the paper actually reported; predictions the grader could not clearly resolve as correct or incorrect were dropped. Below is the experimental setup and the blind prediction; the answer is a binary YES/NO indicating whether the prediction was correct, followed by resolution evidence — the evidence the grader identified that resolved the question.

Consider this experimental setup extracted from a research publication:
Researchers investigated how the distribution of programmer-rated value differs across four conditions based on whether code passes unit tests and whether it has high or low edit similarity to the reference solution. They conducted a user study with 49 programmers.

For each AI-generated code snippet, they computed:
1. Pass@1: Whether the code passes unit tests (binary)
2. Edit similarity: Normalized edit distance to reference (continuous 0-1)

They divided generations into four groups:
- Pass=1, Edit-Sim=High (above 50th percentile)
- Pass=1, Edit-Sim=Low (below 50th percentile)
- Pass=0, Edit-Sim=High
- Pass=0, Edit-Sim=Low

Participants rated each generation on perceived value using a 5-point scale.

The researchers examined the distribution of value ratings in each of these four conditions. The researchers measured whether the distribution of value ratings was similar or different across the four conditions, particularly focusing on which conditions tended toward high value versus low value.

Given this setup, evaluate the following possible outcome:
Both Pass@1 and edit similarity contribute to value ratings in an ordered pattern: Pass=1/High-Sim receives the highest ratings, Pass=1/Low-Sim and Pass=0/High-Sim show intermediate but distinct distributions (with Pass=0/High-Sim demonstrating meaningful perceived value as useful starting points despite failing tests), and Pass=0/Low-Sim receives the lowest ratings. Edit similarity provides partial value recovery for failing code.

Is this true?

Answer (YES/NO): NO